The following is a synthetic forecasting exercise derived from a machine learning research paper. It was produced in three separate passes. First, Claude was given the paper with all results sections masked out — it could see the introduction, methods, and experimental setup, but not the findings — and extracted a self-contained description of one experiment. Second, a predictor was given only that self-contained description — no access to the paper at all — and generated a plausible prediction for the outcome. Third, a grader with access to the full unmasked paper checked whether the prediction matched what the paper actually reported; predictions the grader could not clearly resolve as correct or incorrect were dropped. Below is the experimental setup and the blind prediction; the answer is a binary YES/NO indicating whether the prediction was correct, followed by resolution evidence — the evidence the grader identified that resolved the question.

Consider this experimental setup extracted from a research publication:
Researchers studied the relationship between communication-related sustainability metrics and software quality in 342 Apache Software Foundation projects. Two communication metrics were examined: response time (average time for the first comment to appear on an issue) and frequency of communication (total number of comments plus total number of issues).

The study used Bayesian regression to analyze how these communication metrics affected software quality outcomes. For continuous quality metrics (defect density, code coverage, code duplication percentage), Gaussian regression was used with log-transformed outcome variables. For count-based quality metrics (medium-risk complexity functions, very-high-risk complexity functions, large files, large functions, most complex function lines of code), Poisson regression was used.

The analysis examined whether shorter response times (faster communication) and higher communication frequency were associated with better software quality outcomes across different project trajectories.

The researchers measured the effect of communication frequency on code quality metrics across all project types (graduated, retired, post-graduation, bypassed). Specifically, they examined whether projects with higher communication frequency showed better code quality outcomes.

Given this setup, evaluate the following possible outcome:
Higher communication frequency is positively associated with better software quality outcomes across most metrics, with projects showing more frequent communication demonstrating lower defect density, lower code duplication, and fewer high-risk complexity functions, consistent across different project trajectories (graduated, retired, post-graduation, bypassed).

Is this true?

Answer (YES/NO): NO